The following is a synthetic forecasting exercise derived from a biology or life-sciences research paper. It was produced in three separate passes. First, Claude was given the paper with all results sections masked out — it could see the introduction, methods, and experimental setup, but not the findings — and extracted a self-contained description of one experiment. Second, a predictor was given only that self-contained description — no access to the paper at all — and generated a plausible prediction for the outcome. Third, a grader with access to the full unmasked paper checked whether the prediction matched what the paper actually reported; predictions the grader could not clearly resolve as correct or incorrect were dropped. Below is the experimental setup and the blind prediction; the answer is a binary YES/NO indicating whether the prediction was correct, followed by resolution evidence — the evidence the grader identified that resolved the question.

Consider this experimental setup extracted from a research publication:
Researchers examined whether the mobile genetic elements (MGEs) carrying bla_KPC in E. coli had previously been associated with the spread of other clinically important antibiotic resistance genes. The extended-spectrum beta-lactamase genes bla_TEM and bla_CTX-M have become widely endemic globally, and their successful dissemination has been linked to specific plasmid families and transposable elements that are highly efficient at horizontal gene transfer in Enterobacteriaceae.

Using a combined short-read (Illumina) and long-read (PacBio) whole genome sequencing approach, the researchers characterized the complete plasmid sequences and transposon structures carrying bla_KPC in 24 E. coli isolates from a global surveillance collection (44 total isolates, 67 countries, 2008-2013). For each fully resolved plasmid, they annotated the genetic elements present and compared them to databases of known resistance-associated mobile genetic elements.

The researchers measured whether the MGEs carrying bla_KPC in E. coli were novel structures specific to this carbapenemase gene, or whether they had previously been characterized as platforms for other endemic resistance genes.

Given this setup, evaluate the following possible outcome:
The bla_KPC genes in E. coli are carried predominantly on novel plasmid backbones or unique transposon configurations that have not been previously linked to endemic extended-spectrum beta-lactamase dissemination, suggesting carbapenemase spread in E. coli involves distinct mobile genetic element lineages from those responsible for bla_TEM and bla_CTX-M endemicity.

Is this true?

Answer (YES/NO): NO